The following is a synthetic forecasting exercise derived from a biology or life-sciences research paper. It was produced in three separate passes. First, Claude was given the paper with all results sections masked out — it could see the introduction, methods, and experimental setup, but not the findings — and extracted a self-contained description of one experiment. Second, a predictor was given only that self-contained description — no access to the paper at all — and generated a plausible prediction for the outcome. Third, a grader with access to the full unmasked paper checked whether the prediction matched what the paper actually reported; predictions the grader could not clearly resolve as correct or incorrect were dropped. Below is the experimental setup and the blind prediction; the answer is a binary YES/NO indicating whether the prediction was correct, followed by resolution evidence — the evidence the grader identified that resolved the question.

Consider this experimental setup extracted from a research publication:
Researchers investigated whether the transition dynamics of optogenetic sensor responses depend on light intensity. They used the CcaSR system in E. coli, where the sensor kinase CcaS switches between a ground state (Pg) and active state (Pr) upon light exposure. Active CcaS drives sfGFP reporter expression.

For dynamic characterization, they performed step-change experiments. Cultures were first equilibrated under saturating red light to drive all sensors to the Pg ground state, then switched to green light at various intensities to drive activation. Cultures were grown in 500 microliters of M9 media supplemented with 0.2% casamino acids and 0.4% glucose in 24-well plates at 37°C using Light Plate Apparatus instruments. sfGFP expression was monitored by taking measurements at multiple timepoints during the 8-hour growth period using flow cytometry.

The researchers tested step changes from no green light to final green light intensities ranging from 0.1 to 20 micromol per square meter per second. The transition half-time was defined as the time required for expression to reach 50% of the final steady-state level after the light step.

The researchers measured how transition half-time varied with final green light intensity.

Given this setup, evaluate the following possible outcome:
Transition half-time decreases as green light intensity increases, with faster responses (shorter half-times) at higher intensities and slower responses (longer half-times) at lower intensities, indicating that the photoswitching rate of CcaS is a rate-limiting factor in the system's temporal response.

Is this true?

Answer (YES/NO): YES